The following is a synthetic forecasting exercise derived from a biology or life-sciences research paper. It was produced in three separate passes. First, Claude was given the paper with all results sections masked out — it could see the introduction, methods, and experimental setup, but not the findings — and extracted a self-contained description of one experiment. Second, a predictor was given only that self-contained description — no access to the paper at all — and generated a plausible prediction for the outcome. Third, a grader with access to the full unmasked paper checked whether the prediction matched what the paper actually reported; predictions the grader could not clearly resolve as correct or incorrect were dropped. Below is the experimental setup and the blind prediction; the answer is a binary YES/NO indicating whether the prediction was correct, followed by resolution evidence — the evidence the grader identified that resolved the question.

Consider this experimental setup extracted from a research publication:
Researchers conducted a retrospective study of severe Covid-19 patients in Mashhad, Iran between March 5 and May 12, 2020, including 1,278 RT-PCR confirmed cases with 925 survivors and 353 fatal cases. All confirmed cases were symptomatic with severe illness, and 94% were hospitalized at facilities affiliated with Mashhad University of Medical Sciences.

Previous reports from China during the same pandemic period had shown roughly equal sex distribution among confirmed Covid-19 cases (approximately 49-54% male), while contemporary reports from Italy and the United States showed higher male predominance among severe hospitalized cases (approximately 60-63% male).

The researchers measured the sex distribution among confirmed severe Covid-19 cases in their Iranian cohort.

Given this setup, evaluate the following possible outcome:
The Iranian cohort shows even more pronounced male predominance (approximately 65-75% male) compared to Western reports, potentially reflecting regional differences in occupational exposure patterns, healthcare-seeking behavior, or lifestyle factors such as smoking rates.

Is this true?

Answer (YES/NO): NO